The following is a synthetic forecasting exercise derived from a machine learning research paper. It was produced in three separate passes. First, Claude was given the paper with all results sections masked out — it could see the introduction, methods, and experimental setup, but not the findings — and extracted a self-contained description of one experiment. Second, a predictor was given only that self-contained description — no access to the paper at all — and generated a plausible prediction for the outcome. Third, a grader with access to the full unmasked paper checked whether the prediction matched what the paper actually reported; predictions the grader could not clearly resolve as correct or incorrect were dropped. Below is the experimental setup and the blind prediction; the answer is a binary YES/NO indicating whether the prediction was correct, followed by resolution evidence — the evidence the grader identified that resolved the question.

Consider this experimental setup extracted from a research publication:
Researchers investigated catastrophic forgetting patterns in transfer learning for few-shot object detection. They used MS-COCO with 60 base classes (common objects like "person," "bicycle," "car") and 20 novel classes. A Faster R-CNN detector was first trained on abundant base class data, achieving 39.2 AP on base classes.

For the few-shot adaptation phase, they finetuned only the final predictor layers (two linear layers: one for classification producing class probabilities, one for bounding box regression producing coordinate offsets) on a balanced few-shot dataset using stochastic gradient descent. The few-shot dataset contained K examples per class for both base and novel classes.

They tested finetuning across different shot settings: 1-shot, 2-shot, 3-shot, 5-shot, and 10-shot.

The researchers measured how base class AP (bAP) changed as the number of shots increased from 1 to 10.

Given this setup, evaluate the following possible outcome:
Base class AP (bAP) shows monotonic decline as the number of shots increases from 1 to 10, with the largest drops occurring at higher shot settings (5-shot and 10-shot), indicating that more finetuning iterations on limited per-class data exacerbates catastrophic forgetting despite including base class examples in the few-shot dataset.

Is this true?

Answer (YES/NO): NO